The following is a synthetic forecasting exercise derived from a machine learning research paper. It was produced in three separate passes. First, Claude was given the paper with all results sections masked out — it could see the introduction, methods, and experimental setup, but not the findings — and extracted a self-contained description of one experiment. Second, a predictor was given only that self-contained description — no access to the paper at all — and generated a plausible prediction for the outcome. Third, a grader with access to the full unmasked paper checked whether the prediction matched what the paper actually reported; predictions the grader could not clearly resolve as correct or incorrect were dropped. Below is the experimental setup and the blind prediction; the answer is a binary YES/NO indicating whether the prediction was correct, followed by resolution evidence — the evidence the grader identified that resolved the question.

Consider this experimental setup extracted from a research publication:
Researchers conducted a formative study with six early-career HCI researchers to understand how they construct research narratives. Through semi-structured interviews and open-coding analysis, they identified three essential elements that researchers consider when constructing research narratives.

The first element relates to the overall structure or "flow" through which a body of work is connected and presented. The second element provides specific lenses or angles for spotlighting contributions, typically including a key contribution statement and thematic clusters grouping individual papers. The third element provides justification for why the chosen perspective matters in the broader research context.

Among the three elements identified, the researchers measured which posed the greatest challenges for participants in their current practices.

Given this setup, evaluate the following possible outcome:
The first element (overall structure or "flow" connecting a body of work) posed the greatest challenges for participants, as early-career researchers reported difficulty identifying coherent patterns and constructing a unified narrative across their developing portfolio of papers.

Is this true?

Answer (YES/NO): NO